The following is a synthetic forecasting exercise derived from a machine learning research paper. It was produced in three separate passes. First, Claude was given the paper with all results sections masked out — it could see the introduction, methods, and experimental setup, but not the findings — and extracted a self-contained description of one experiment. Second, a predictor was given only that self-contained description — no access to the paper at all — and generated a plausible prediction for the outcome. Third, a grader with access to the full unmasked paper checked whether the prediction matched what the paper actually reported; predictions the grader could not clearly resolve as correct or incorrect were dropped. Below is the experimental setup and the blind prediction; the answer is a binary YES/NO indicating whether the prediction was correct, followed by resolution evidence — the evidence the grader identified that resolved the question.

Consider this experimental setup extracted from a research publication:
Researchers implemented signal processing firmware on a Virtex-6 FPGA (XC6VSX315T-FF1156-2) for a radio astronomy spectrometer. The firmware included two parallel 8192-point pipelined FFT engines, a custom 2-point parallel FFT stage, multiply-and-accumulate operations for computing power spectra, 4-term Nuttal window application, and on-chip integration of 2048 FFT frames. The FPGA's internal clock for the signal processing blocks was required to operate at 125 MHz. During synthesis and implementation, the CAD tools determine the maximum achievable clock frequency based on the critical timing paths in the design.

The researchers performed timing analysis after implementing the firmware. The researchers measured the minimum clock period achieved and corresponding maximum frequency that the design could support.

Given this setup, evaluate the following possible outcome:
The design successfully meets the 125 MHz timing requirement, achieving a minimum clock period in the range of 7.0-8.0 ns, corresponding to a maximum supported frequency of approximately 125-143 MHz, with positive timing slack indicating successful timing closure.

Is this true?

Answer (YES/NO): NO